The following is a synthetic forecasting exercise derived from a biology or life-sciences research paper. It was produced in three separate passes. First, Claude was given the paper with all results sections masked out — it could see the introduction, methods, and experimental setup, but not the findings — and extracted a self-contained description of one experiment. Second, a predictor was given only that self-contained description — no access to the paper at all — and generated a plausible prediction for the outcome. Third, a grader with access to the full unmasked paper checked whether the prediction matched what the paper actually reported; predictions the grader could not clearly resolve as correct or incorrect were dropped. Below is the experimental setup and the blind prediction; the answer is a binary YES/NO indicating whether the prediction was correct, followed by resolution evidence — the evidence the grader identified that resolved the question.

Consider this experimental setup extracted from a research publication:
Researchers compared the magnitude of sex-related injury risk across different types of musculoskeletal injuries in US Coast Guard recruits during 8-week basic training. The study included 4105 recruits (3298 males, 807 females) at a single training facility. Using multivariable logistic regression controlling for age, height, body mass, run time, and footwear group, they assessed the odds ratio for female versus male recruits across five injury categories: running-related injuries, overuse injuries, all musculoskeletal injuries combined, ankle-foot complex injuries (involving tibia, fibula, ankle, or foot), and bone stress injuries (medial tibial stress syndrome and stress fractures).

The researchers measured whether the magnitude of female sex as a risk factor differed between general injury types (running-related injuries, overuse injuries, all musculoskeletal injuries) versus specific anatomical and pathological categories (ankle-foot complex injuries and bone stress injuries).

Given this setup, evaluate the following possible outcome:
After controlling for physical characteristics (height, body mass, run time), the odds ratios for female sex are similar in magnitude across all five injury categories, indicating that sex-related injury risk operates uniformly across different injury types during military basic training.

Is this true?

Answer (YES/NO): NO